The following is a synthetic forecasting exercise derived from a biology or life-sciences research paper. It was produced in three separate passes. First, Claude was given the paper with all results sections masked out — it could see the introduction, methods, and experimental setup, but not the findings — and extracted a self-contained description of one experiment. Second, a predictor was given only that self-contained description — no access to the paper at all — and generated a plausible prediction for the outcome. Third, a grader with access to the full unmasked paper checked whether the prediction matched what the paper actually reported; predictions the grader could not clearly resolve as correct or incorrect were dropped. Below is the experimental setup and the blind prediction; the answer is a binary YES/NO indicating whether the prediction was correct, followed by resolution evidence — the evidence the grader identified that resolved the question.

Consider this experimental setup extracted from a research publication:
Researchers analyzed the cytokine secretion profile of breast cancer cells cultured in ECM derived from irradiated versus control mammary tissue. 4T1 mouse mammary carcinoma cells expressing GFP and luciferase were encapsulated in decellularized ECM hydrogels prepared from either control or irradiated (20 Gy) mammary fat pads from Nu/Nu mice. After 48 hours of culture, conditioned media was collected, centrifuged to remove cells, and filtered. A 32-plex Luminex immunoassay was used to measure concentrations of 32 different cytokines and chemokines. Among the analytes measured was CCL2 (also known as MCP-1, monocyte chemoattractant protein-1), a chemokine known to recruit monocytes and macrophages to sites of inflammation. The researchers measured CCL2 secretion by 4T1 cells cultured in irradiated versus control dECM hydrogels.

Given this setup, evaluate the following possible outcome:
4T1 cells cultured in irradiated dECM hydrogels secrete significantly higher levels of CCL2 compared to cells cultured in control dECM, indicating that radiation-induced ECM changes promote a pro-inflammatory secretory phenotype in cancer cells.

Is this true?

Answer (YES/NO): YES